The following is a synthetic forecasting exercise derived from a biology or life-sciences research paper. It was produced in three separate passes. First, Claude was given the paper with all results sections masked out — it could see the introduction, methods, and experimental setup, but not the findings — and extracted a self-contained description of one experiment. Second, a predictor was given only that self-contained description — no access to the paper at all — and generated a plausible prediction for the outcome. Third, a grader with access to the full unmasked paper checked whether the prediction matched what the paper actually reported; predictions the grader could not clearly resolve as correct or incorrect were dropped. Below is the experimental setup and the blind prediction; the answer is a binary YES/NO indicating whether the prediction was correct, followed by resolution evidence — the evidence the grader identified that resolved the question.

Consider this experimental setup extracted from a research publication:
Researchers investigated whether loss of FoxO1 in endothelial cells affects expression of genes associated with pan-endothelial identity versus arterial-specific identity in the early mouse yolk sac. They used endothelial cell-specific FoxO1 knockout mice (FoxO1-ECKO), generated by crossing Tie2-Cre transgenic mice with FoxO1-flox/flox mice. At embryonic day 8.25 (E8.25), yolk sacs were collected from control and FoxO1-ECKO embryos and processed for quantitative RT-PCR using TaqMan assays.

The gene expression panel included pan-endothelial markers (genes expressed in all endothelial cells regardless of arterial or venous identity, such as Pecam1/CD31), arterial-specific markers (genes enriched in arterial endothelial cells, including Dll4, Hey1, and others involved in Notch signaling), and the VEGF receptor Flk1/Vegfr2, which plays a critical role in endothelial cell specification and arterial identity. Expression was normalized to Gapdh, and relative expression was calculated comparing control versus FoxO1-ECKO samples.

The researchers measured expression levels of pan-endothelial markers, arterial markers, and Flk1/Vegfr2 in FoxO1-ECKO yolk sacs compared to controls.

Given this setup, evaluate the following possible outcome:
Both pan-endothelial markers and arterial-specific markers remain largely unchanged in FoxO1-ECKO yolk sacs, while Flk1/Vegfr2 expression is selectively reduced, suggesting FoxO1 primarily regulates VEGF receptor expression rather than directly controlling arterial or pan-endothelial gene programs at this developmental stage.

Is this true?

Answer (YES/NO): NO